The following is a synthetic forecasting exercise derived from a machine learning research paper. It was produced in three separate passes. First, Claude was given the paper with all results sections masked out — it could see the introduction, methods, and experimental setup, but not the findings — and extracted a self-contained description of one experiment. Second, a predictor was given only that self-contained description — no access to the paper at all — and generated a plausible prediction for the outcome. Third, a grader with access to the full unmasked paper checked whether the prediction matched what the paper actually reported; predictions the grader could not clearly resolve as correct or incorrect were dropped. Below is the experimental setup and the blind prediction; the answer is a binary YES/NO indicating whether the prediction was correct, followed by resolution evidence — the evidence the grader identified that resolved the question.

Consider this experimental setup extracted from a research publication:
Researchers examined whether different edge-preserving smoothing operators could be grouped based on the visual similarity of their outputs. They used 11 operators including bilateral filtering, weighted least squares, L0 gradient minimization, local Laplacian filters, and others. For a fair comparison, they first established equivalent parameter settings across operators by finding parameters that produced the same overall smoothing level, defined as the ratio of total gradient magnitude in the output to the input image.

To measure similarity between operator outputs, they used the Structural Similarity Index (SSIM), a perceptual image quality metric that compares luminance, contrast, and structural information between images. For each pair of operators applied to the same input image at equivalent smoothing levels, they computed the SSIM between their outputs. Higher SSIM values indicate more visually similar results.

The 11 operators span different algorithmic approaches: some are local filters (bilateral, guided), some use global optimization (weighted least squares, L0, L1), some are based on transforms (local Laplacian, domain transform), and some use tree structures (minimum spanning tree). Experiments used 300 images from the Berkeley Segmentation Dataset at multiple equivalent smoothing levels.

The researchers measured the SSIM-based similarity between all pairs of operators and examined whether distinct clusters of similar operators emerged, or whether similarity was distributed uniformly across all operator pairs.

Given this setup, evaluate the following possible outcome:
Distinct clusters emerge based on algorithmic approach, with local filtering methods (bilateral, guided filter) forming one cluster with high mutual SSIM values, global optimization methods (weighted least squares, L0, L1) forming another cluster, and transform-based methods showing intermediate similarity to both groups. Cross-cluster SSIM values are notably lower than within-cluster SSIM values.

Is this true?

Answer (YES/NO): NO